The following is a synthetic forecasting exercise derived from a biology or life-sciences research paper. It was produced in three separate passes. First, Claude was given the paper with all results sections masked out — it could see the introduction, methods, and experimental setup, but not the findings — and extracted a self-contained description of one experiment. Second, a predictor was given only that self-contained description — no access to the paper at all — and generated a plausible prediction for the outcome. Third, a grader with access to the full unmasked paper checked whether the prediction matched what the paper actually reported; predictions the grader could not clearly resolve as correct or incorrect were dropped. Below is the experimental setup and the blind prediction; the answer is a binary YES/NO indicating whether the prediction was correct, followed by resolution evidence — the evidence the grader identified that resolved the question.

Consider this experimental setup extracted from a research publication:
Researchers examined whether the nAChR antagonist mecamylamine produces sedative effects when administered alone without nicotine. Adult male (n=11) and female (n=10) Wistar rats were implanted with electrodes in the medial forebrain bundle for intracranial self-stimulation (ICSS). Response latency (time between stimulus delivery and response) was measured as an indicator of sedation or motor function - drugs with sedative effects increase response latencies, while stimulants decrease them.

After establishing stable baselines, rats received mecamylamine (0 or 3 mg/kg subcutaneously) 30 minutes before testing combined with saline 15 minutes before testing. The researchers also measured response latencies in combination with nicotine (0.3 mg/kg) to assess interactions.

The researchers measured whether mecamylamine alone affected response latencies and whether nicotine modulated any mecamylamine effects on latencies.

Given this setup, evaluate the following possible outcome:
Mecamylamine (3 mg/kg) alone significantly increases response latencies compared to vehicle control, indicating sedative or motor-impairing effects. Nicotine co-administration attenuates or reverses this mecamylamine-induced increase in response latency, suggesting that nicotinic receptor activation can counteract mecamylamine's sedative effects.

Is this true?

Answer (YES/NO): NO